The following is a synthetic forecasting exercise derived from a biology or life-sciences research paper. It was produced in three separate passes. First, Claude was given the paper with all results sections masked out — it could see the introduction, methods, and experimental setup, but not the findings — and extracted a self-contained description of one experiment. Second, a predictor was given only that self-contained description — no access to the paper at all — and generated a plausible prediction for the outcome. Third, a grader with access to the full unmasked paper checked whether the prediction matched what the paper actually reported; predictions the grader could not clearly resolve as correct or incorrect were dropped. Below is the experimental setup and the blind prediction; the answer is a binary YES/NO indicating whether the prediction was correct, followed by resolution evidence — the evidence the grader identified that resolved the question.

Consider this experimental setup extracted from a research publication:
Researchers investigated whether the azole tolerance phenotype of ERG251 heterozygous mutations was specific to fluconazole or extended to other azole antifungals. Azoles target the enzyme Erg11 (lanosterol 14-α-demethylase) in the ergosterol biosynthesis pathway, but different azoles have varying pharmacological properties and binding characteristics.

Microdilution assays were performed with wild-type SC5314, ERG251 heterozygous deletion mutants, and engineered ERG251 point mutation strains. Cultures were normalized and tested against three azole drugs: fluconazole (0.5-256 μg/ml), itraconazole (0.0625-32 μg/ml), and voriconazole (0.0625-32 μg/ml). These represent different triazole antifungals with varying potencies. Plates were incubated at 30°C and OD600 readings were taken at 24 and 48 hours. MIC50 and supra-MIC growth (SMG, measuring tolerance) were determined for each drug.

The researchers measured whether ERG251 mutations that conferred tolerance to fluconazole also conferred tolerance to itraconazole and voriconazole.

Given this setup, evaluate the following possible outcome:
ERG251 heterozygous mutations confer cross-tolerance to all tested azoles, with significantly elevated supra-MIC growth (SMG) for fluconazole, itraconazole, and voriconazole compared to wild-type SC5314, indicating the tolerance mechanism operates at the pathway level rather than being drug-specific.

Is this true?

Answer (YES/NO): YES